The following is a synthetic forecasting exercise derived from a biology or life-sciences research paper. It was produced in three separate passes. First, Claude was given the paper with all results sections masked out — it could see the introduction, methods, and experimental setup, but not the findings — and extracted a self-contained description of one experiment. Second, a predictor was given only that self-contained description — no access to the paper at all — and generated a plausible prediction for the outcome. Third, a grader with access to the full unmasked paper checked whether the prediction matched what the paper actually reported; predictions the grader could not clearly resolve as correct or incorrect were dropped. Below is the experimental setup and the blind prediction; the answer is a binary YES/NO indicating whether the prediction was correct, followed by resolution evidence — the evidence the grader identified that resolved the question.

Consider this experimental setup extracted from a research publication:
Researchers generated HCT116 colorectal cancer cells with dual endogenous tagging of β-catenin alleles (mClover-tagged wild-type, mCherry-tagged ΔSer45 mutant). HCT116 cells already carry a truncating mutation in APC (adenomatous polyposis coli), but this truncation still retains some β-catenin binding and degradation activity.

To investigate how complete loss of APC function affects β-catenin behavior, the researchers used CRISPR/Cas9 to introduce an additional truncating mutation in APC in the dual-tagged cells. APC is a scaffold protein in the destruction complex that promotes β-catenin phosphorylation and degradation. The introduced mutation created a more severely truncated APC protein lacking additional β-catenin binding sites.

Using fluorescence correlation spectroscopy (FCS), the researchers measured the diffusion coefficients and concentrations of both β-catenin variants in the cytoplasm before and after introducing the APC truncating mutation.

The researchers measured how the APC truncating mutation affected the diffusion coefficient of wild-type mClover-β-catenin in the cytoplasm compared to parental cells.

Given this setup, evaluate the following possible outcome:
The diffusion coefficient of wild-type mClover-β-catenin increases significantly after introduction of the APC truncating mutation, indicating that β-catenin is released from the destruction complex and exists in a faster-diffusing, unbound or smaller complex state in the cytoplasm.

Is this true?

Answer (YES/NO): NO